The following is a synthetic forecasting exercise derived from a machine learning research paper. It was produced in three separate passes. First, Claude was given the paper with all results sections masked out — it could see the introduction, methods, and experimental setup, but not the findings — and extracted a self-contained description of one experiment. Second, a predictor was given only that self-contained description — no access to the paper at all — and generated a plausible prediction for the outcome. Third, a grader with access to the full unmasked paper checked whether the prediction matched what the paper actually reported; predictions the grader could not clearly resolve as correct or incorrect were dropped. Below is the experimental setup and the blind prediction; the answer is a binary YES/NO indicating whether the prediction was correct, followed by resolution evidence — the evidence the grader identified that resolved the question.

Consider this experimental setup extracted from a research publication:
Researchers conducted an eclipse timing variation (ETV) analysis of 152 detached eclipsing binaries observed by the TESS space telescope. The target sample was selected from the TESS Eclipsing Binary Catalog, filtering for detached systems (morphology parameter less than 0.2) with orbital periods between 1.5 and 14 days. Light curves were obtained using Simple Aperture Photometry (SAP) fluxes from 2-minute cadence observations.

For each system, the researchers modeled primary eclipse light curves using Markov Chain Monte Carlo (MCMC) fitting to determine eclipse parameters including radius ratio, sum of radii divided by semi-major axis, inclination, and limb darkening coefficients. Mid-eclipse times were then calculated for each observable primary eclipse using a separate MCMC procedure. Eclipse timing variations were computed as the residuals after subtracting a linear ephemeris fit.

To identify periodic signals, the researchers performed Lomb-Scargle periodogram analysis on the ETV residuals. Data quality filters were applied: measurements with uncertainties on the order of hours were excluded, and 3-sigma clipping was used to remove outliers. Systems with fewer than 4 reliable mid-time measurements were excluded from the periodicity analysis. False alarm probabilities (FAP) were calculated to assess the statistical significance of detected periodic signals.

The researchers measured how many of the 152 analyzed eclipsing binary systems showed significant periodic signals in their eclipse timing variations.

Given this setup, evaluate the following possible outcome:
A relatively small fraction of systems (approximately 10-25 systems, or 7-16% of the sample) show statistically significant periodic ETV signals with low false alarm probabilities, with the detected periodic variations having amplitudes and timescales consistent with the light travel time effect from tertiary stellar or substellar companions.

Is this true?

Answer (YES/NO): YES